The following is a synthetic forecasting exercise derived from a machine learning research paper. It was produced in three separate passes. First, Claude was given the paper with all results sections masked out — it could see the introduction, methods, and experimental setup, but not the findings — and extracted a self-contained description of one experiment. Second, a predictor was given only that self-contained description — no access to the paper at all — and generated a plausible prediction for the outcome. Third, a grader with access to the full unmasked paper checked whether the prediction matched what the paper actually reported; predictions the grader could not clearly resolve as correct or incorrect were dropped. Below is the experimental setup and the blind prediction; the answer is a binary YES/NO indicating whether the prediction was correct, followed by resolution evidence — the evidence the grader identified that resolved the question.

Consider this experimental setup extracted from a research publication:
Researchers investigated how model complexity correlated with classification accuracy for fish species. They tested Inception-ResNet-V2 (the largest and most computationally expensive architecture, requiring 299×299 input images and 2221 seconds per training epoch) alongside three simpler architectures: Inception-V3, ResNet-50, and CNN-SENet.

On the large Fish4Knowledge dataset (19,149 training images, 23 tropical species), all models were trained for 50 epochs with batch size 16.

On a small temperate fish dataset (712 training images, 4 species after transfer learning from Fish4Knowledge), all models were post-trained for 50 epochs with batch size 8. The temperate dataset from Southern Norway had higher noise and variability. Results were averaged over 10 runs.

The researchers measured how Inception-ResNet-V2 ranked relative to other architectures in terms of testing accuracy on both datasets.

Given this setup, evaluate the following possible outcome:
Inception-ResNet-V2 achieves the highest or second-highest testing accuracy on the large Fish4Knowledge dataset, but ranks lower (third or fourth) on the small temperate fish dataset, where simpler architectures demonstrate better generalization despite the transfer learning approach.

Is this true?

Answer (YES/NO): NO